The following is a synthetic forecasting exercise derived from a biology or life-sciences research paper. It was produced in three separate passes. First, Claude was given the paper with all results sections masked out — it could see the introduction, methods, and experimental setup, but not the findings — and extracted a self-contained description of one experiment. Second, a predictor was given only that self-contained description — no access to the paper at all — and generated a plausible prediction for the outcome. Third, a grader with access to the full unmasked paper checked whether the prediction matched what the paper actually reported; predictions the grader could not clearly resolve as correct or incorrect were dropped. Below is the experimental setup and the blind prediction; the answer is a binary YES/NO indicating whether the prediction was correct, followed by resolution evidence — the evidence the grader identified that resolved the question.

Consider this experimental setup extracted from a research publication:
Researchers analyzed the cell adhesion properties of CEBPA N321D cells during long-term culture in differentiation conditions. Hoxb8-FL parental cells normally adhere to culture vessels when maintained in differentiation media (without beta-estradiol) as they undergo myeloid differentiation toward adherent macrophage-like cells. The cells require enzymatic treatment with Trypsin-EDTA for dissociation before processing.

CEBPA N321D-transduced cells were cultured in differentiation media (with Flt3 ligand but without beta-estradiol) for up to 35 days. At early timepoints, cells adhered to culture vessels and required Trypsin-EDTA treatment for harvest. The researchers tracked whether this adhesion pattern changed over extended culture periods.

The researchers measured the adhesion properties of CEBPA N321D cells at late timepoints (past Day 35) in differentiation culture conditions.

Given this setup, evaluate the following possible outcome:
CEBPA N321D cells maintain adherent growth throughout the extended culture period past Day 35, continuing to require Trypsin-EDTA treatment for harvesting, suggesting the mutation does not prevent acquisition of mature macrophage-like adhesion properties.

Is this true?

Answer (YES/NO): NO